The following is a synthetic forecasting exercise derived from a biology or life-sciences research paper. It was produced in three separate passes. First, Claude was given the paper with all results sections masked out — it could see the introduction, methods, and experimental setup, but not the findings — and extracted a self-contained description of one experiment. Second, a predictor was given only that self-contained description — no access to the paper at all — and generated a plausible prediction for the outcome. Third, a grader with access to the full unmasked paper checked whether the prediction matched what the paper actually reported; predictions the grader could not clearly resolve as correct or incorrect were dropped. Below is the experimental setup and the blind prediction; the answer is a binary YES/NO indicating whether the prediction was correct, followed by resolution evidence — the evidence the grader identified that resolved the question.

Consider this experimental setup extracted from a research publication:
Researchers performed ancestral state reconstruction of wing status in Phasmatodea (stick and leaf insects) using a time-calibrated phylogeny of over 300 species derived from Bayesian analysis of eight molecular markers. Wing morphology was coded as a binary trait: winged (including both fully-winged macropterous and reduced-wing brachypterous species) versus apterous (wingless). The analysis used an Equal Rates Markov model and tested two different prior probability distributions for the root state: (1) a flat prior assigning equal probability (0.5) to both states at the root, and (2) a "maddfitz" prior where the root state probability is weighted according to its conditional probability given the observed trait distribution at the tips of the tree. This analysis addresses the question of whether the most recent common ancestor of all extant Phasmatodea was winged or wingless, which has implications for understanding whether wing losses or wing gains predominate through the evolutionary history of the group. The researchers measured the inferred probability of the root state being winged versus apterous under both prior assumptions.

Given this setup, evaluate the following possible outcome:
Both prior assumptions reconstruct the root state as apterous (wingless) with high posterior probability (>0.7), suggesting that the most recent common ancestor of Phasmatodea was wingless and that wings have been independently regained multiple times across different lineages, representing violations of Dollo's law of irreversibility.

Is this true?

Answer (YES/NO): YES